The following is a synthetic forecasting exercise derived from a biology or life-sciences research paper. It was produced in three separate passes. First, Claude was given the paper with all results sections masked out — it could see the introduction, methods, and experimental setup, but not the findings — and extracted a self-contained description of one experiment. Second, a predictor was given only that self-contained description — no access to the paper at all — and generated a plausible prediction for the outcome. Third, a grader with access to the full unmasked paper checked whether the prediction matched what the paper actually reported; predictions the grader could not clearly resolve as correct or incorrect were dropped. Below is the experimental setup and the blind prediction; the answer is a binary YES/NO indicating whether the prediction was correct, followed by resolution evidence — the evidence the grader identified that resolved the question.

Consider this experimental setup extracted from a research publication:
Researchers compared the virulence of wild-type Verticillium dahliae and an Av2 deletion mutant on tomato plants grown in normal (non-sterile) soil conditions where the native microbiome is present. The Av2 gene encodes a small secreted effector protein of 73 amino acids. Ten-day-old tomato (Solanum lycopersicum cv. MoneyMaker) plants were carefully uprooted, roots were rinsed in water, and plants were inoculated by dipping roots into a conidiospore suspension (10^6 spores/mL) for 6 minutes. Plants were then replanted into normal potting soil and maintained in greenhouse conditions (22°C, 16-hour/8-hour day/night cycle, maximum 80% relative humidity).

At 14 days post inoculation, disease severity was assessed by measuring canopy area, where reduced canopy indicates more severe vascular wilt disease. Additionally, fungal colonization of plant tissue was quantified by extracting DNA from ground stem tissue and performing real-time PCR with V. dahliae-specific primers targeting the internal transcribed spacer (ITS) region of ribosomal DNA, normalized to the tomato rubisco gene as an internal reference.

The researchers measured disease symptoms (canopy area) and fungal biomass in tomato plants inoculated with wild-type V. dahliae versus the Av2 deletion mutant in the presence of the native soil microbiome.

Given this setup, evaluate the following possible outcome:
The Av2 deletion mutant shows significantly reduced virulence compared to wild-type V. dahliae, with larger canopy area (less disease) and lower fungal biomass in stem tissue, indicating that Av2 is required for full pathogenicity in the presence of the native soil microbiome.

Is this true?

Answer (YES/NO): YES